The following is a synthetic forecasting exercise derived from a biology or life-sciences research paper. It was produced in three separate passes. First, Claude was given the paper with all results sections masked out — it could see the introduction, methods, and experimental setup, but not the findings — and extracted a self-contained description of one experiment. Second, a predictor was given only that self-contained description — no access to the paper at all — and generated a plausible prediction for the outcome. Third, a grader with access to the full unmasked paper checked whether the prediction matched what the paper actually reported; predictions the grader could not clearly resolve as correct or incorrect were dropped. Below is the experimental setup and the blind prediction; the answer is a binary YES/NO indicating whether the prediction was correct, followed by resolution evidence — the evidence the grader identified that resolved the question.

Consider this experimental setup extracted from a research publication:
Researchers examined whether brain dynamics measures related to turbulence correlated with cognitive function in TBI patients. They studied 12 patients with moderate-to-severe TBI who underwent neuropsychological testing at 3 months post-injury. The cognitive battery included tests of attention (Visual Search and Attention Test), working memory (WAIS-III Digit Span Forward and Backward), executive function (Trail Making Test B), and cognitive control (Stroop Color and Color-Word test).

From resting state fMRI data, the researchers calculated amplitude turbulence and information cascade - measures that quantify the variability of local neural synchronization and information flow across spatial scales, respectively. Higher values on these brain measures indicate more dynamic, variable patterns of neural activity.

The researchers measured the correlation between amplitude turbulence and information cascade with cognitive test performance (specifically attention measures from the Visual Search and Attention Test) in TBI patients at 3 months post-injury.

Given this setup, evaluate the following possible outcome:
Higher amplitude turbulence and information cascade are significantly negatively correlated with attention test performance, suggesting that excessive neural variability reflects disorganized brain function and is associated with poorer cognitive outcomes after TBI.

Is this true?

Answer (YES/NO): NO